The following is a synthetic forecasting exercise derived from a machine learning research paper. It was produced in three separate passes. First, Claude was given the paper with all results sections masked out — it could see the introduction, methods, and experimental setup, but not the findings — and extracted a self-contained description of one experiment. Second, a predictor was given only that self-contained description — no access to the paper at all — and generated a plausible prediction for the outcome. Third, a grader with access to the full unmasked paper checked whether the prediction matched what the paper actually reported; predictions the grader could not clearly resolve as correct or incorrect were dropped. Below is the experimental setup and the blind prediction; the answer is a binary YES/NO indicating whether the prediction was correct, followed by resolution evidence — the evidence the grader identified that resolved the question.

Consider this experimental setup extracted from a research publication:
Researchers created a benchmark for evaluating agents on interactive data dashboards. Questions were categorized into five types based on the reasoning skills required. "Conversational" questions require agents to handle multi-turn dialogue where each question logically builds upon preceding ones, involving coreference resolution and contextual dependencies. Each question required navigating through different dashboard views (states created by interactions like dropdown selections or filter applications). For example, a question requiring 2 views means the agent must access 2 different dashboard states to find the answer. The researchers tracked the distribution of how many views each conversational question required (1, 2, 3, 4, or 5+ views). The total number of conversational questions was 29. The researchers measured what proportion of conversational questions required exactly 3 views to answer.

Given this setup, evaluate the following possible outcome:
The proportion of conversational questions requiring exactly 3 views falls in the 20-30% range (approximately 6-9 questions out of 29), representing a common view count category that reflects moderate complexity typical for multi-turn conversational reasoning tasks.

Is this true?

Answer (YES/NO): NO